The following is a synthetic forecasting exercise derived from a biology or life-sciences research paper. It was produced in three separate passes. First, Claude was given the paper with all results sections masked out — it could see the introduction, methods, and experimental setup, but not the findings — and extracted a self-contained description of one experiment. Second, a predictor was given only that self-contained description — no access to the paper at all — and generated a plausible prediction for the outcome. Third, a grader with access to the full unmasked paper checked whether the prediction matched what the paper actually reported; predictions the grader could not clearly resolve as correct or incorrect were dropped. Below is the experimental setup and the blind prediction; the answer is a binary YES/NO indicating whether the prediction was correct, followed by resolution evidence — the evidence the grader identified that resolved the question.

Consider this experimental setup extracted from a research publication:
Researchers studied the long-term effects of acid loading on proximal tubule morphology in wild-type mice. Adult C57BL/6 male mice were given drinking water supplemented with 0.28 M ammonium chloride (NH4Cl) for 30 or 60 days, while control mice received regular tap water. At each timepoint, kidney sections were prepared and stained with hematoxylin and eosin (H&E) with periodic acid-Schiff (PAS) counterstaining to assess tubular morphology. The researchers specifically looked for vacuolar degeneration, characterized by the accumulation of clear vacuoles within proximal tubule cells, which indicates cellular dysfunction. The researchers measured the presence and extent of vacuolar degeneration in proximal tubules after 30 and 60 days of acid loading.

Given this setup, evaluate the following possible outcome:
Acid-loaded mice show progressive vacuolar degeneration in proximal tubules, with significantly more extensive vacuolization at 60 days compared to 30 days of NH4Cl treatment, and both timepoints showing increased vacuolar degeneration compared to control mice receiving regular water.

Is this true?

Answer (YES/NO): YES